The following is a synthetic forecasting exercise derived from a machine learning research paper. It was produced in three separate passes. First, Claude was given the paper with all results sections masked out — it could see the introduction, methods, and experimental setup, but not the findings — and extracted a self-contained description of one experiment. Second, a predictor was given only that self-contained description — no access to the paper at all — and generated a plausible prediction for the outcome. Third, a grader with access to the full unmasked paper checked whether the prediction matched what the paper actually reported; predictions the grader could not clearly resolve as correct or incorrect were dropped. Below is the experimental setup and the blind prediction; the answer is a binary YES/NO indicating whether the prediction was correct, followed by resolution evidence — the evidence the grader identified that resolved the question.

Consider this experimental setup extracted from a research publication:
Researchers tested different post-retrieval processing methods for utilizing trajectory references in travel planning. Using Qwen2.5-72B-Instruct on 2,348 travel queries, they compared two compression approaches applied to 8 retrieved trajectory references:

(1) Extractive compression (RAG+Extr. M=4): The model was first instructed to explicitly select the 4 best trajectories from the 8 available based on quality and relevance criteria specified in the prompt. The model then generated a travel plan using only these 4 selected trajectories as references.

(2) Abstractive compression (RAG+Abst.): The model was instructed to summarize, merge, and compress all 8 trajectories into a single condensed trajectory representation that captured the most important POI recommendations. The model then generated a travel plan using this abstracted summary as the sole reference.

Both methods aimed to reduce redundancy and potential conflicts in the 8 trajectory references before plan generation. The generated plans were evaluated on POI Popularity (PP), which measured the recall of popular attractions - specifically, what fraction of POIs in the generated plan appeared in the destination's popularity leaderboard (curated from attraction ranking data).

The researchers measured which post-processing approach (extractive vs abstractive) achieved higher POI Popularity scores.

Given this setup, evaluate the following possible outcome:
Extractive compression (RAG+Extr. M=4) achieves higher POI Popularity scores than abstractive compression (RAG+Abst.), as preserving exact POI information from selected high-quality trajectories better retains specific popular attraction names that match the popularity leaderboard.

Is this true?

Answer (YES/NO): NO